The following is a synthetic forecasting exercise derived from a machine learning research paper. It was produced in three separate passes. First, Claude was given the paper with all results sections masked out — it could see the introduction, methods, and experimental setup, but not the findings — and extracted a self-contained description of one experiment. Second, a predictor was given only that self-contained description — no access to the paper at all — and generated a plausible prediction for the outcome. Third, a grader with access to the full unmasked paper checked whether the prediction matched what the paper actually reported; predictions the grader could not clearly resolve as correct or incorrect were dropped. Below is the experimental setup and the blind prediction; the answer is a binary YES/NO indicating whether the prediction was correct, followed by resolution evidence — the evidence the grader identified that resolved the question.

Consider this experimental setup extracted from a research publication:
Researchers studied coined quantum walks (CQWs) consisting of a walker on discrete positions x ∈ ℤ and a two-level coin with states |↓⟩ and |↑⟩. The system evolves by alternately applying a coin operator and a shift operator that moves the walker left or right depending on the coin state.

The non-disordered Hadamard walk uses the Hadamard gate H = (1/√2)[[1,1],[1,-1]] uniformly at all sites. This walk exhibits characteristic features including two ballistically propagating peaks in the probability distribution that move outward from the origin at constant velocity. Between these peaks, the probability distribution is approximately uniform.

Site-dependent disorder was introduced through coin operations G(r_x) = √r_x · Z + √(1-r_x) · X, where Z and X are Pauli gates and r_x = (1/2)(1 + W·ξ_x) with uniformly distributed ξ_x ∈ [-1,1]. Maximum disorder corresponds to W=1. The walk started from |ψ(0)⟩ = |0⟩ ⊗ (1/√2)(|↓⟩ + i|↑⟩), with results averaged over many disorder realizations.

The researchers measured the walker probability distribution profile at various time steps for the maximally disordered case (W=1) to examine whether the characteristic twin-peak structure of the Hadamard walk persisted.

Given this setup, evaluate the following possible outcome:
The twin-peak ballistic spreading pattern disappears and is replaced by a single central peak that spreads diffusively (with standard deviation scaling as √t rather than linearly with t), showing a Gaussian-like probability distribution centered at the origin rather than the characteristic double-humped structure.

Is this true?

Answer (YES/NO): NO